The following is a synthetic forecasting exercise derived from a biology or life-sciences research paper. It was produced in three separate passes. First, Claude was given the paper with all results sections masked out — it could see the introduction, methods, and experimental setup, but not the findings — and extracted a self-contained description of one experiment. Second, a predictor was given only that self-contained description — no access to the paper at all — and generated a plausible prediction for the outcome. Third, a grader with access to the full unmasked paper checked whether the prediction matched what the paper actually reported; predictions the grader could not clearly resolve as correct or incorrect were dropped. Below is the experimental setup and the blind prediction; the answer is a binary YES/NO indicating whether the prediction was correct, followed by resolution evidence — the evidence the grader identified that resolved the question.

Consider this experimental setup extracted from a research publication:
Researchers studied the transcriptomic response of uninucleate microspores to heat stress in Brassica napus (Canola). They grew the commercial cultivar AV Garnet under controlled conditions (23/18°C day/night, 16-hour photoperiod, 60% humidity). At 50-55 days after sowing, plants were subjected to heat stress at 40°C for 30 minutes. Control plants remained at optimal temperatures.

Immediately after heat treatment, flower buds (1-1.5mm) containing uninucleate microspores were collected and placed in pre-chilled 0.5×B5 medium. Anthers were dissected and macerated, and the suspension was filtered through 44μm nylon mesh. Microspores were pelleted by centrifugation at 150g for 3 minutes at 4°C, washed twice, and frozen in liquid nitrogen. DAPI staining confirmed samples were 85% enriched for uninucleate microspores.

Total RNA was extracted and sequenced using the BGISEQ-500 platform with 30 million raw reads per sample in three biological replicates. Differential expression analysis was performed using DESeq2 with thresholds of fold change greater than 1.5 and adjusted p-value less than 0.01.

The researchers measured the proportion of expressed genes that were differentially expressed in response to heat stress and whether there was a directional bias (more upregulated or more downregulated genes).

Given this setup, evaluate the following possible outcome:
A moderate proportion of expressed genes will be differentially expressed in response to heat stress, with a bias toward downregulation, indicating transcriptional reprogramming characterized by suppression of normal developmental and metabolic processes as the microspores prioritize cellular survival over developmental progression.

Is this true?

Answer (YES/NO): YES